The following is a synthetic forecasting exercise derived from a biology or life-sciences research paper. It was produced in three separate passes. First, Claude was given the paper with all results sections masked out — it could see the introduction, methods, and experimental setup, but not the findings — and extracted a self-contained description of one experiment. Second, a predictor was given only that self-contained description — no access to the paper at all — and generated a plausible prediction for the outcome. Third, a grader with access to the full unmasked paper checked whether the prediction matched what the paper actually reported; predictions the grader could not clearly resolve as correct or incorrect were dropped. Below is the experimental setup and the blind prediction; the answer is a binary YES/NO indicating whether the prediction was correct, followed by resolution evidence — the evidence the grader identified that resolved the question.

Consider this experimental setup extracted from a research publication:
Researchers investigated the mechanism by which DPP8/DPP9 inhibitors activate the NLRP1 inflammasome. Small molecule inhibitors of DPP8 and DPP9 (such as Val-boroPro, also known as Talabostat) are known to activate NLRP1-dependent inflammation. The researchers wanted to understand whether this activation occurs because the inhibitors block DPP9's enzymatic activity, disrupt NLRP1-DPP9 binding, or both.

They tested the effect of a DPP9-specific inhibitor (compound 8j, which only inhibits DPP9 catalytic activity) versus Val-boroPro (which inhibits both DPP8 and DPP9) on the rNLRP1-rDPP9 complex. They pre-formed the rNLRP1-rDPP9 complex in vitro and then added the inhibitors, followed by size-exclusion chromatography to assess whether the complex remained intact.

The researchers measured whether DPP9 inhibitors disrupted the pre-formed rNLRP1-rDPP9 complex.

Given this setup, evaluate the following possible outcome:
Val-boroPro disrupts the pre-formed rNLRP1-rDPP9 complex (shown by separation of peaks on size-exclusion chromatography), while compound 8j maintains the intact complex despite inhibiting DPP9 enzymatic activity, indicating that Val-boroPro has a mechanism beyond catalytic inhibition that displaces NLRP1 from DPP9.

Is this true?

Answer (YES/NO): NO